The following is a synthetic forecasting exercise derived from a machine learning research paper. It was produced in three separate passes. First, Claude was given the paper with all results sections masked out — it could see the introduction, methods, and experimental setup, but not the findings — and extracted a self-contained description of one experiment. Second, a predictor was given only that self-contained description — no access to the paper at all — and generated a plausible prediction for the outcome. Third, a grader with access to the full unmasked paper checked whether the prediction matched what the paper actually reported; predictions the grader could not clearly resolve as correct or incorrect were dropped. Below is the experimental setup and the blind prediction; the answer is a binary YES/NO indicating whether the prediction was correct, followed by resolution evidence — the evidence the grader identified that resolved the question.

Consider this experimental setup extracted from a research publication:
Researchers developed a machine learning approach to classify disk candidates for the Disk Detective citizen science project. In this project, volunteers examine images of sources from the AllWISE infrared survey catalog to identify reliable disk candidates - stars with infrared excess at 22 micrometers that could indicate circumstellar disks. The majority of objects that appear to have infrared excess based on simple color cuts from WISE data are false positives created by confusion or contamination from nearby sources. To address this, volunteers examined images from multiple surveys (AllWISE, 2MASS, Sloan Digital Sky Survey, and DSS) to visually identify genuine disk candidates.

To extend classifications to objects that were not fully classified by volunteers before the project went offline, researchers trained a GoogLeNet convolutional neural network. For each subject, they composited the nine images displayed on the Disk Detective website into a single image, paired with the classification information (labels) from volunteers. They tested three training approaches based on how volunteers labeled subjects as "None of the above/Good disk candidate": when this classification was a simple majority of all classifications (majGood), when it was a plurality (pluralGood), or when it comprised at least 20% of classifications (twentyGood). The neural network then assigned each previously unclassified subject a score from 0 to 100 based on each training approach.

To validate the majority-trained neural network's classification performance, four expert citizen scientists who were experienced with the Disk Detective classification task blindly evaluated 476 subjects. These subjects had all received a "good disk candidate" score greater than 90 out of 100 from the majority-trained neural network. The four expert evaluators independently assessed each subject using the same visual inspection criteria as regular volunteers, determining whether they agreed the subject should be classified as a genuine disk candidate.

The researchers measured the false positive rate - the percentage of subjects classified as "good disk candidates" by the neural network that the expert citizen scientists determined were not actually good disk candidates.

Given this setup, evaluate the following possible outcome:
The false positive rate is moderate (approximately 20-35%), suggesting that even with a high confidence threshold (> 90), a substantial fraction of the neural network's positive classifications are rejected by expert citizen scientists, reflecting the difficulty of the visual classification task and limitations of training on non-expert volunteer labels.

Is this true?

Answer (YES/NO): YES